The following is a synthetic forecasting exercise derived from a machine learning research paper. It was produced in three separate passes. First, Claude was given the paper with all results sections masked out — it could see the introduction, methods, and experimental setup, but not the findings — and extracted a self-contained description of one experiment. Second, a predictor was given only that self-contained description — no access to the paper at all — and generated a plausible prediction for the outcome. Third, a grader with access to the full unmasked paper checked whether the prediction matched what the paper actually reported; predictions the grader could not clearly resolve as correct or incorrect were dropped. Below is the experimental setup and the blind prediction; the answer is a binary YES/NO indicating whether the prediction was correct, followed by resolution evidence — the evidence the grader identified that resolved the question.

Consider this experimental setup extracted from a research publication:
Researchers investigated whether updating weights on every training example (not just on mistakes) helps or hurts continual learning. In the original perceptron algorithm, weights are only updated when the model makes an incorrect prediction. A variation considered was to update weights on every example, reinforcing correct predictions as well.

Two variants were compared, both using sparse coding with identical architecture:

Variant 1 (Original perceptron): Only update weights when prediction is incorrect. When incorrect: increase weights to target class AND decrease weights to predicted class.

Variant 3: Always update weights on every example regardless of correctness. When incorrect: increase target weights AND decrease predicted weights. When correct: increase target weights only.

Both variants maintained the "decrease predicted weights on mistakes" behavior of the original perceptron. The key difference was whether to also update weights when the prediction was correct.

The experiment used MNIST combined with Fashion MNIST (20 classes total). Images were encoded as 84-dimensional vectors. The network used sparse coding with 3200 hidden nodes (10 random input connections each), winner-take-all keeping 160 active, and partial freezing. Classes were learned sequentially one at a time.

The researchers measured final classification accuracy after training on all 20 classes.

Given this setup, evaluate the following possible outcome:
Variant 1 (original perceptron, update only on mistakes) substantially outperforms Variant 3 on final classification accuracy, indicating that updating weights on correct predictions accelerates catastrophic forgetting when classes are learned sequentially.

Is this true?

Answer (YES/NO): NO